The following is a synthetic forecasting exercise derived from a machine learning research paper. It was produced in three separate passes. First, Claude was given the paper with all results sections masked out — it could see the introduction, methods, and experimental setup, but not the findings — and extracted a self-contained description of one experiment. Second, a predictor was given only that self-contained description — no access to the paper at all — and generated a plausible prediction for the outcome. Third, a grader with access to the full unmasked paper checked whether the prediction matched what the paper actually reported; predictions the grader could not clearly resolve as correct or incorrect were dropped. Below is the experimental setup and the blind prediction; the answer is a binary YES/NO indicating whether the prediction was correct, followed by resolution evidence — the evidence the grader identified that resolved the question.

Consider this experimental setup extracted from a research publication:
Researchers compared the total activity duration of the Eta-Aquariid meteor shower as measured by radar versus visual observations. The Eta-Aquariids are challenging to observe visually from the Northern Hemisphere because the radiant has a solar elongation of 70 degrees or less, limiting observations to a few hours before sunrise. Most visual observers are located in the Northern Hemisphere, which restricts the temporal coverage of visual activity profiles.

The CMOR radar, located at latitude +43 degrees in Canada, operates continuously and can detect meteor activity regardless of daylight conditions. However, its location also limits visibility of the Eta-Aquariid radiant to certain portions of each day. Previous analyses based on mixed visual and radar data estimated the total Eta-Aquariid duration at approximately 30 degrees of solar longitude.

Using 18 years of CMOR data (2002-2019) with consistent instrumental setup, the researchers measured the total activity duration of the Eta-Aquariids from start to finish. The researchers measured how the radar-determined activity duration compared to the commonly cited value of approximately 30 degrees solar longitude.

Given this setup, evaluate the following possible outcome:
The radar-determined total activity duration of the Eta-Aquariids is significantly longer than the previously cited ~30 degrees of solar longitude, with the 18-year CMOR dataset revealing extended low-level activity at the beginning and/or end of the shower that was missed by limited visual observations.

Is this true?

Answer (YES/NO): NO